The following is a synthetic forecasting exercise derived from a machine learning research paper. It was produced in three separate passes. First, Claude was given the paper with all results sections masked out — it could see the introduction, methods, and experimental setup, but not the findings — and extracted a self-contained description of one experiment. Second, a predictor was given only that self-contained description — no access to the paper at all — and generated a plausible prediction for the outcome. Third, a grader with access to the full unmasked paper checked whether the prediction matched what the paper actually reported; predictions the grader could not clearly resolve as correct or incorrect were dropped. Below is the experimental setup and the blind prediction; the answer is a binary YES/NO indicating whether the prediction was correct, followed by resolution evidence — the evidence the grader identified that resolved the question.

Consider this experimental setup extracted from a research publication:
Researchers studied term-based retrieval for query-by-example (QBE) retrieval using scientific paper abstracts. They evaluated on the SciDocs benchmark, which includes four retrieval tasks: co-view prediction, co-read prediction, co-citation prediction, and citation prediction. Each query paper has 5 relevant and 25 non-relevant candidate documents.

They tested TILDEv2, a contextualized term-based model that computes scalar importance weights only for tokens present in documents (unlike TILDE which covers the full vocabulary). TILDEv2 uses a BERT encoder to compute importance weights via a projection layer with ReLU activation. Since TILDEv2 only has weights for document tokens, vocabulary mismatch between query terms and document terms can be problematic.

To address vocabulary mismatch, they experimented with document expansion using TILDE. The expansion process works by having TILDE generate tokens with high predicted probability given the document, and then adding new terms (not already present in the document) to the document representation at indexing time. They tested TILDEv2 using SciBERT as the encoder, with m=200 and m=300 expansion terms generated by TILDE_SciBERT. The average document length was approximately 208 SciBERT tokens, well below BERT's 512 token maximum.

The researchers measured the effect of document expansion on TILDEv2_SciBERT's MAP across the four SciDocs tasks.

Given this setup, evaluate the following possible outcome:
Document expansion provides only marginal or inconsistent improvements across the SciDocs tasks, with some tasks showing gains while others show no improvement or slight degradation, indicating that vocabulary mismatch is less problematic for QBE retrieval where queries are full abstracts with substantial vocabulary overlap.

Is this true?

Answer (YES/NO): NO